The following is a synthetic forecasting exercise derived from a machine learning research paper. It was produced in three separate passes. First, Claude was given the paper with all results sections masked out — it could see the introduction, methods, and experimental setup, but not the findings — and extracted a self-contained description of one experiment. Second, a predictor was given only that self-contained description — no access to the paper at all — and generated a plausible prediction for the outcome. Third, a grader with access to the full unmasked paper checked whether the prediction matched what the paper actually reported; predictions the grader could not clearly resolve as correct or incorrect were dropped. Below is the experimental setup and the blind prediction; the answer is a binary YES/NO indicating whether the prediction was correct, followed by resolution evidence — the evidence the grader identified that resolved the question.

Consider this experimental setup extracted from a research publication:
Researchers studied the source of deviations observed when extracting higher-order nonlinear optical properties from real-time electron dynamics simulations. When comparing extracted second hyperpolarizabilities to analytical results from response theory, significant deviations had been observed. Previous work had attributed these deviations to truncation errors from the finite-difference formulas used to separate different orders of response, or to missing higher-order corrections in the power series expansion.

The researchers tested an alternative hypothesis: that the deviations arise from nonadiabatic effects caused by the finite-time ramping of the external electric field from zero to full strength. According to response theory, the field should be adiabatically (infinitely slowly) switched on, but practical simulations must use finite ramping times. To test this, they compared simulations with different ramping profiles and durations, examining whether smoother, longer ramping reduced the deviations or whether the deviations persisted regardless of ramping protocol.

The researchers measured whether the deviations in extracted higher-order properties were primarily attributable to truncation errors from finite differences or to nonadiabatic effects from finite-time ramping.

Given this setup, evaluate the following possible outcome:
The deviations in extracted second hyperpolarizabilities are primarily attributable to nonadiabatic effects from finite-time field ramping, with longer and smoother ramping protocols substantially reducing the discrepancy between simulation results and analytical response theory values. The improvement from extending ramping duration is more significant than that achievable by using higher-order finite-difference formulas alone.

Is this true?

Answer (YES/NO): YES